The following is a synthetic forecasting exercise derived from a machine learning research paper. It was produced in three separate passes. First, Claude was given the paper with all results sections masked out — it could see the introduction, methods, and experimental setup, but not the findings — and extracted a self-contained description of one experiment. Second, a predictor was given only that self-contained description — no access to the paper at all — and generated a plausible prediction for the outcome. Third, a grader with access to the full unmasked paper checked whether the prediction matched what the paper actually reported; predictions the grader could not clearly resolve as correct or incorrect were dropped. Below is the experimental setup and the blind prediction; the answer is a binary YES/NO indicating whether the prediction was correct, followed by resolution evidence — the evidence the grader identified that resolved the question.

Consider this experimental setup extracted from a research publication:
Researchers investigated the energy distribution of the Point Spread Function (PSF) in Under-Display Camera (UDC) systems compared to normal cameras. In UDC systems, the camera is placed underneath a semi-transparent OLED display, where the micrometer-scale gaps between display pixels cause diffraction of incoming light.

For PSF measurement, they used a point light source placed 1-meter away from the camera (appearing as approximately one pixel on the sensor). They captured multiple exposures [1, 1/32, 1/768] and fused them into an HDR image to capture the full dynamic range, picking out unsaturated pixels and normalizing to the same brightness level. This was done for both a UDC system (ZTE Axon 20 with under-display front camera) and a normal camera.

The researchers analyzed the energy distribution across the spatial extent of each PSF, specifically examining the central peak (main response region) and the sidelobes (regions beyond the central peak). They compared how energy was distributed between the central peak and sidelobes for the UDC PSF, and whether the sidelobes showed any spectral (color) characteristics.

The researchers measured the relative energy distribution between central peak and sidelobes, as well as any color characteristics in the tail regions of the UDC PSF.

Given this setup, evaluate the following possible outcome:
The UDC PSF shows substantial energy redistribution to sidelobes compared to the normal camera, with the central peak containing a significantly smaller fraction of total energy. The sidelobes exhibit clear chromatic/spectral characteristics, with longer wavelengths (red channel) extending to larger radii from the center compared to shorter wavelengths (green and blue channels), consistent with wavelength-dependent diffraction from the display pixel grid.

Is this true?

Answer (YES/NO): NO